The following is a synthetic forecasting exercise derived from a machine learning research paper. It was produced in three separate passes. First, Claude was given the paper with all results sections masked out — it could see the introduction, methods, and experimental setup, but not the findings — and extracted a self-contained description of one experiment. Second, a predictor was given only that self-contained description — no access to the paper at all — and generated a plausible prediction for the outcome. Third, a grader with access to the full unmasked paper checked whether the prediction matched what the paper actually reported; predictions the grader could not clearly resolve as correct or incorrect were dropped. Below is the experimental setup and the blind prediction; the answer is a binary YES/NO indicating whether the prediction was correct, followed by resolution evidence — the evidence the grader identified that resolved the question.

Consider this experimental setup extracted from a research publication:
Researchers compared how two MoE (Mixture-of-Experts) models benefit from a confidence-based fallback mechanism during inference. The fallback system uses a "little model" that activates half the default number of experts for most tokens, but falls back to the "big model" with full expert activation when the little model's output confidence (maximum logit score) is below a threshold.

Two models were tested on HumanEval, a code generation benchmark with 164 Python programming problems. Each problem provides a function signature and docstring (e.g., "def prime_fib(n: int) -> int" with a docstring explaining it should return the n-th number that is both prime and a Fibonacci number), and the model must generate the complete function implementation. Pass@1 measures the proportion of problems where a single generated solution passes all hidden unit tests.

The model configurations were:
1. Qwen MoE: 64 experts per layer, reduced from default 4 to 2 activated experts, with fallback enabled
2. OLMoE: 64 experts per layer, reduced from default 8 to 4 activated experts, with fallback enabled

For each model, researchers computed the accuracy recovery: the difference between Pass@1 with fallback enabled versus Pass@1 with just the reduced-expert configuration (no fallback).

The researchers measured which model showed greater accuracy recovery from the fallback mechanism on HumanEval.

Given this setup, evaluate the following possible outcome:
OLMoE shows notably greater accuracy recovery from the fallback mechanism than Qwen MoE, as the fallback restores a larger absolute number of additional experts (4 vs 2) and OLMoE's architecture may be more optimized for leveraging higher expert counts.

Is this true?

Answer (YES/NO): NO